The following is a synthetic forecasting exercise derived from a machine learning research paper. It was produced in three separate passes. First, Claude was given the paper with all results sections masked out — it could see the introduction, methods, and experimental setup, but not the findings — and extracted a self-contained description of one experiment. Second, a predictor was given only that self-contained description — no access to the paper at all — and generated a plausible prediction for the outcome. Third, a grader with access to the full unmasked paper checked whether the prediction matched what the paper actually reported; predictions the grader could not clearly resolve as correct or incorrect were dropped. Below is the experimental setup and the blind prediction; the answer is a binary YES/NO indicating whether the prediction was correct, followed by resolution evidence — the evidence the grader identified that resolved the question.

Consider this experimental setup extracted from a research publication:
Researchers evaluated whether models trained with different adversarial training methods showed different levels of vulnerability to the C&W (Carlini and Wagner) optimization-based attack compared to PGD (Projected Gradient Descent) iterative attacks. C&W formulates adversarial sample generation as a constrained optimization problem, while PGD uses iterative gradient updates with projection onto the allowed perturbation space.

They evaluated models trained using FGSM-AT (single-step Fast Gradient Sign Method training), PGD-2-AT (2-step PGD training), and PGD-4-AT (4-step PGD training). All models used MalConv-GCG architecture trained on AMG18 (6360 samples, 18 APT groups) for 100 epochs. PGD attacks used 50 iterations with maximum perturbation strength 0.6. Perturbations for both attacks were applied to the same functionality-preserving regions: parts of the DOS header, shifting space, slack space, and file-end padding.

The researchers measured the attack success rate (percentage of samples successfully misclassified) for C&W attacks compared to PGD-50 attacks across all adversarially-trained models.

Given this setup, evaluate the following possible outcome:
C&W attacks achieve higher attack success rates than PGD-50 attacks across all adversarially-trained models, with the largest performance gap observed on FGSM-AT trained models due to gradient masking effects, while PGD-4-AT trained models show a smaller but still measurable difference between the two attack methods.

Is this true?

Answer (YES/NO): NO